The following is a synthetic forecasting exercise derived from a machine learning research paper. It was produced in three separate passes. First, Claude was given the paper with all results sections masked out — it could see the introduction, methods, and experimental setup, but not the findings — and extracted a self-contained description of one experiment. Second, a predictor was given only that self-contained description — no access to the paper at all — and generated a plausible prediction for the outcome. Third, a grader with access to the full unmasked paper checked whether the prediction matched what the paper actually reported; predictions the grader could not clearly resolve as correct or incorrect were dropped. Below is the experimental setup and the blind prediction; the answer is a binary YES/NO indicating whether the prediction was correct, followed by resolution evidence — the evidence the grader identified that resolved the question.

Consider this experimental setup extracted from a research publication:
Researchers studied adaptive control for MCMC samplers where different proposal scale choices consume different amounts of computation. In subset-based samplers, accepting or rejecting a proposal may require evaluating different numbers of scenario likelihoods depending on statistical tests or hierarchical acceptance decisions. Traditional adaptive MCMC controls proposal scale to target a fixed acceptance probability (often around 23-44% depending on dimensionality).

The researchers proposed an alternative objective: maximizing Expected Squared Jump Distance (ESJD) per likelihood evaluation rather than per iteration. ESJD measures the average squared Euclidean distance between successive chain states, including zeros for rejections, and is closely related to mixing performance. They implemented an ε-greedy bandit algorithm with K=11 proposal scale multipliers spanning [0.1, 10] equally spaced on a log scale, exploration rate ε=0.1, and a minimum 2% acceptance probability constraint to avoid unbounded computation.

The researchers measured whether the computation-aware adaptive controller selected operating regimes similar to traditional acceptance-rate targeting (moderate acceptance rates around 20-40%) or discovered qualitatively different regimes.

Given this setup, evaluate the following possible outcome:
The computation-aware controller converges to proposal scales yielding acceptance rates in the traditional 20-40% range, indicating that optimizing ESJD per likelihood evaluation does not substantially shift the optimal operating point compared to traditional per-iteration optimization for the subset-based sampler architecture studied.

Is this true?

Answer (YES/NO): NO